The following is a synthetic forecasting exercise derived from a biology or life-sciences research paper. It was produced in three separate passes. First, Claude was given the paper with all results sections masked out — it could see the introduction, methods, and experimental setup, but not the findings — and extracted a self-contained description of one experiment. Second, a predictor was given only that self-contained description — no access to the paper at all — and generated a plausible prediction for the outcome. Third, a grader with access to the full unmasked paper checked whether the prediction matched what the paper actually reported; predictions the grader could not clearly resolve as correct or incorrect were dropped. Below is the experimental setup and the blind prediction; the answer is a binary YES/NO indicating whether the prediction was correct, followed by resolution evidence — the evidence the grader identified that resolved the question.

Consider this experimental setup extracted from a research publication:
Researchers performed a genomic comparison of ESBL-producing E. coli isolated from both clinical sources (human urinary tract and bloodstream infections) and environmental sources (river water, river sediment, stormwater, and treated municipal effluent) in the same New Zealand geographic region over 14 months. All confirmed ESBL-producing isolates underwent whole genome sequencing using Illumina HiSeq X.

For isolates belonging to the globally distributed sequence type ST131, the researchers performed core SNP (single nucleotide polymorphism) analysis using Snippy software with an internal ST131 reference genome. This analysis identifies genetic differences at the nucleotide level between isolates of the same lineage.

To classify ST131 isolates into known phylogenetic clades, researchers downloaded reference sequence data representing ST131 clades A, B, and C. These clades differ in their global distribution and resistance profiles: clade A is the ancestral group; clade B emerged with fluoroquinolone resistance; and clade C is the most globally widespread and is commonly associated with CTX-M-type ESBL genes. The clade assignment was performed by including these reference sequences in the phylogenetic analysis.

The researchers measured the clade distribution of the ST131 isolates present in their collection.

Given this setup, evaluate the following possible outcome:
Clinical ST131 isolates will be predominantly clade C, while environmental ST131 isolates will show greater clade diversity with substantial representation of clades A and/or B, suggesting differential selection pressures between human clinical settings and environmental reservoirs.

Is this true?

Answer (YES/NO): NO